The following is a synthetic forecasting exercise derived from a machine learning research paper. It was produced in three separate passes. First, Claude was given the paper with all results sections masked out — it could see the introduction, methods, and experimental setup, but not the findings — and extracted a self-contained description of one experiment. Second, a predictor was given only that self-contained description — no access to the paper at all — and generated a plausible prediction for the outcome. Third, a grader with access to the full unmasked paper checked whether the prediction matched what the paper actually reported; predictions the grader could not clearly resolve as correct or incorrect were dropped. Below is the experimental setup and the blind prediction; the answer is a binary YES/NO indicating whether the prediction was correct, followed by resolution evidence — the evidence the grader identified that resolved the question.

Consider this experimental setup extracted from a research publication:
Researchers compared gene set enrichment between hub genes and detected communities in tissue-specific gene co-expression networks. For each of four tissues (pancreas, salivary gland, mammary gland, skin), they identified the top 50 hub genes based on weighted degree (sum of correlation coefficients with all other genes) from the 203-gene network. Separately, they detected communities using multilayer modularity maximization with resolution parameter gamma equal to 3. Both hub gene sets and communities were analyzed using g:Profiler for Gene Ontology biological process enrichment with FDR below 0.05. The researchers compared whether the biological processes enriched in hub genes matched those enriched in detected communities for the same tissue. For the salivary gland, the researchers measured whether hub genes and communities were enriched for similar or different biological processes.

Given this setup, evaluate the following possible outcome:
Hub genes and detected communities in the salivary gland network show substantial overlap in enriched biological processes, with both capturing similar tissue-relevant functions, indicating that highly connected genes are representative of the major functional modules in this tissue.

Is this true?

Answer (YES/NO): NO